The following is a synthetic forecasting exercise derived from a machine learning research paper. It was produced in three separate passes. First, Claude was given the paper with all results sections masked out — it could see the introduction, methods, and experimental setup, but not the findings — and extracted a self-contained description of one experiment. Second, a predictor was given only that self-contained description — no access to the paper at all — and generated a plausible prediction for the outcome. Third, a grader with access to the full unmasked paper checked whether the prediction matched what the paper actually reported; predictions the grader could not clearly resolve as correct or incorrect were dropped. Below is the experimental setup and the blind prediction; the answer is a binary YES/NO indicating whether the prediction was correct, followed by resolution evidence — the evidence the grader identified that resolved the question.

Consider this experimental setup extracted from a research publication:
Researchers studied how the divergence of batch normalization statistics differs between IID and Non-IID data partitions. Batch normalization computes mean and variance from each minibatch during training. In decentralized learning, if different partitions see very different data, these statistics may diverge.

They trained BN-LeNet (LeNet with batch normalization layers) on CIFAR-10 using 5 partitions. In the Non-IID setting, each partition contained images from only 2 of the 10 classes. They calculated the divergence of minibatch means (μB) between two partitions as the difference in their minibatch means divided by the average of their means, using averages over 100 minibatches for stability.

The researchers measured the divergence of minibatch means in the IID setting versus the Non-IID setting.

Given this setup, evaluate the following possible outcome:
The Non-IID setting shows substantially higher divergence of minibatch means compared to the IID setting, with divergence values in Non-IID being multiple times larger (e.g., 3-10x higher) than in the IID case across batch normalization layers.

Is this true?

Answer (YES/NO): NO